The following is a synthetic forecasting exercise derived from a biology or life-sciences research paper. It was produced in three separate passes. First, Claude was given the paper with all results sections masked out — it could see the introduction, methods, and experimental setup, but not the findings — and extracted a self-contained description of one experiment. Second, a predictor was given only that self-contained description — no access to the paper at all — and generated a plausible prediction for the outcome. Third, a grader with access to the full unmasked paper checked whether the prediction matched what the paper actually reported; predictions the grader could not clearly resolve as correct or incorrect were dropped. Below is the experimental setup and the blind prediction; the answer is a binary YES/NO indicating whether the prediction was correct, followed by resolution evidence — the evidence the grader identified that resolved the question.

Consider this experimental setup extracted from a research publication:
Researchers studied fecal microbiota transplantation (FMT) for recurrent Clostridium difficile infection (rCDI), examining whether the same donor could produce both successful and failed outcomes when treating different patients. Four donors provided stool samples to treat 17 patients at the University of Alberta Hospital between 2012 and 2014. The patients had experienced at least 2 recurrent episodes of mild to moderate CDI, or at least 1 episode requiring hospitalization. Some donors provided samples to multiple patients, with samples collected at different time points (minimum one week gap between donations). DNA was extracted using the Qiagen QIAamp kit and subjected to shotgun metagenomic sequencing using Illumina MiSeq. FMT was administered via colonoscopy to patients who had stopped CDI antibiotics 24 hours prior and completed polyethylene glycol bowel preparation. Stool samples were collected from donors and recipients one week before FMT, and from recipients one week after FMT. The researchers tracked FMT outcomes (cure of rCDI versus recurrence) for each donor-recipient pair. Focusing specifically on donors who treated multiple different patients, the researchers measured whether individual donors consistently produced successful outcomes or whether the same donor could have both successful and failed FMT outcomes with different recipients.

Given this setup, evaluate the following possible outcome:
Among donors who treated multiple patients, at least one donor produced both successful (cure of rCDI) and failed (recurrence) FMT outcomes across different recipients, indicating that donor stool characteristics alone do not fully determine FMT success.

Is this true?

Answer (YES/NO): YES